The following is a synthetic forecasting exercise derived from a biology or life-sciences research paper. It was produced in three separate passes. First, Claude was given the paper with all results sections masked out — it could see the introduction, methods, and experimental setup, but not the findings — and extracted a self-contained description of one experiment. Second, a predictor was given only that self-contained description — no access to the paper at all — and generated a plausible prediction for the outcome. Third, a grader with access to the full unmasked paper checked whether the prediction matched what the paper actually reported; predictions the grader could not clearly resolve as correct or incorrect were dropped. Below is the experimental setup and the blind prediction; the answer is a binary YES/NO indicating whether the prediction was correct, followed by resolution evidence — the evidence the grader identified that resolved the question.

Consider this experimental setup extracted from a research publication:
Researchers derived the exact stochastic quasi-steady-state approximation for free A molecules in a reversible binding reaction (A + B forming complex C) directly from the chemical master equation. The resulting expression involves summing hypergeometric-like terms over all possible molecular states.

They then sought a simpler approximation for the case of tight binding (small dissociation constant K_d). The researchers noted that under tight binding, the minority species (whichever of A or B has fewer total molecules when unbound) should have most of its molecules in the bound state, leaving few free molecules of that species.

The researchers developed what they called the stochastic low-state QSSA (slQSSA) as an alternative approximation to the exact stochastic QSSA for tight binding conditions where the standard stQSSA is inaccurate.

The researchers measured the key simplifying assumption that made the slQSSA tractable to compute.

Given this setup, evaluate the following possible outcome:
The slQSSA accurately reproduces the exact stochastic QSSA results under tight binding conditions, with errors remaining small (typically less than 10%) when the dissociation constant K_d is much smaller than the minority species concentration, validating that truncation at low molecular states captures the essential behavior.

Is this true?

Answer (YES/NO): NO